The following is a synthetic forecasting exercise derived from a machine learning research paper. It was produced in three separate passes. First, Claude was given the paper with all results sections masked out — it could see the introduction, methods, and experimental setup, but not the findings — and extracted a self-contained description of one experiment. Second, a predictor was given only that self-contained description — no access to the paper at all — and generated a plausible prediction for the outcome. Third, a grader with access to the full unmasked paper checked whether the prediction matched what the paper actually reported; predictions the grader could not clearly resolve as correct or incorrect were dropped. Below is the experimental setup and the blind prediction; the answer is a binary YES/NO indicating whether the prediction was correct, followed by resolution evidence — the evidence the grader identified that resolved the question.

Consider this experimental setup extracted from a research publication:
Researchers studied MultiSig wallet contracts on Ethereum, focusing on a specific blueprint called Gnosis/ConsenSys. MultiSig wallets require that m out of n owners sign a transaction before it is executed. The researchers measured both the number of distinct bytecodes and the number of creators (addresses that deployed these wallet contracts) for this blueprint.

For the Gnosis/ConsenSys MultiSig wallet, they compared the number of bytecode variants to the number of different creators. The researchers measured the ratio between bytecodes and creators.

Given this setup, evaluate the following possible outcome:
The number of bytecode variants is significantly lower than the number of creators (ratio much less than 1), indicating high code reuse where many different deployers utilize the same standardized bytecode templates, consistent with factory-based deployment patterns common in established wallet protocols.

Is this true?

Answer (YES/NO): NO